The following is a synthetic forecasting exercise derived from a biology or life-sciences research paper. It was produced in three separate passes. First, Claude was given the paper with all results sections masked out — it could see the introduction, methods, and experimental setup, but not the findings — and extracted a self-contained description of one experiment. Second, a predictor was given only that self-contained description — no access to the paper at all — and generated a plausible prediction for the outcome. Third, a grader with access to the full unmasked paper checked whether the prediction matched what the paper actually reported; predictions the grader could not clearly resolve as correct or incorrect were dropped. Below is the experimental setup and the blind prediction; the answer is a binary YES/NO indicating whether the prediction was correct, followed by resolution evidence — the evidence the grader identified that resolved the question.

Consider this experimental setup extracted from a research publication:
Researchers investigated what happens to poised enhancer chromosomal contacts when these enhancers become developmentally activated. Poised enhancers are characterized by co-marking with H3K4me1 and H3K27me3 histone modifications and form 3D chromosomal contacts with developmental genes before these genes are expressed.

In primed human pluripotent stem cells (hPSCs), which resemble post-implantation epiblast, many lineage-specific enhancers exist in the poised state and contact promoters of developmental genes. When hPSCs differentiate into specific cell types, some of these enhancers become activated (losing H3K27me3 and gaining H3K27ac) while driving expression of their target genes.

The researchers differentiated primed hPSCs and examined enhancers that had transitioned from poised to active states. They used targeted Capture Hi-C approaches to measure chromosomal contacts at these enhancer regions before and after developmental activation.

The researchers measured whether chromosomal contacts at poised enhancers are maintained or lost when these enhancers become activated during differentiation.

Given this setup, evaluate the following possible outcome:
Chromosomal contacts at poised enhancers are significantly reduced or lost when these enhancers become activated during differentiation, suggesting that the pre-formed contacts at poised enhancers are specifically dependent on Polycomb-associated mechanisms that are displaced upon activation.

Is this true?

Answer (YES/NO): NO